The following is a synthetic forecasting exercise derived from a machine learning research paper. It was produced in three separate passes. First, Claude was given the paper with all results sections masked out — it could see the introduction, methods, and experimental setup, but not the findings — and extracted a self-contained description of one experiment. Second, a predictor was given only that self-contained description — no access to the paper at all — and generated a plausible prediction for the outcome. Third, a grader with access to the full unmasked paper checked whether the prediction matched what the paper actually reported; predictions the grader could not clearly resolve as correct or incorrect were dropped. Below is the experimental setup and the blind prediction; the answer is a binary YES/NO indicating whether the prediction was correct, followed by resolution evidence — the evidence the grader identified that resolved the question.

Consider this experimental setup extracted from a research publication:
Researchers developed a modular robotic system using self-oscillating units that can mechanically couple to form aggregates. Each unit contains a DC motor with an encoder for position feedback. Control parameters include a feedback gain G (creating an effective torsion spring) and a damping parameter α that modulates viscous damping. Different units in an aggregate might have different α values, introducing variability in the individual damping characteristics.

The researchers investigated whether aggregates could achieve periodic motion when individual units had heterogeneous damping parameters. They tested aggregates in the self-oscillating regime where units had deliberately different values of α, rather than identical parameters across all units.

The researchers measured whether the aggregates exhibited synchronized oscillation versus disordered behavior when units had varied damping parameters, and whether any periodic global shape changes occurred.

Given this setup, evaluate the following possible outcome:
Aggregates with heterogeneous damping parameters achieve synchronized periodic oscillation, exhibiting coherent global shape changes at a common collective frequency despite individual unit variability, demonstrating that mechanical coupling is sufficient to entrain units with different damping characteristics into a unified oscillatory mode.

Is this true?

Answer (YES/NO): YES